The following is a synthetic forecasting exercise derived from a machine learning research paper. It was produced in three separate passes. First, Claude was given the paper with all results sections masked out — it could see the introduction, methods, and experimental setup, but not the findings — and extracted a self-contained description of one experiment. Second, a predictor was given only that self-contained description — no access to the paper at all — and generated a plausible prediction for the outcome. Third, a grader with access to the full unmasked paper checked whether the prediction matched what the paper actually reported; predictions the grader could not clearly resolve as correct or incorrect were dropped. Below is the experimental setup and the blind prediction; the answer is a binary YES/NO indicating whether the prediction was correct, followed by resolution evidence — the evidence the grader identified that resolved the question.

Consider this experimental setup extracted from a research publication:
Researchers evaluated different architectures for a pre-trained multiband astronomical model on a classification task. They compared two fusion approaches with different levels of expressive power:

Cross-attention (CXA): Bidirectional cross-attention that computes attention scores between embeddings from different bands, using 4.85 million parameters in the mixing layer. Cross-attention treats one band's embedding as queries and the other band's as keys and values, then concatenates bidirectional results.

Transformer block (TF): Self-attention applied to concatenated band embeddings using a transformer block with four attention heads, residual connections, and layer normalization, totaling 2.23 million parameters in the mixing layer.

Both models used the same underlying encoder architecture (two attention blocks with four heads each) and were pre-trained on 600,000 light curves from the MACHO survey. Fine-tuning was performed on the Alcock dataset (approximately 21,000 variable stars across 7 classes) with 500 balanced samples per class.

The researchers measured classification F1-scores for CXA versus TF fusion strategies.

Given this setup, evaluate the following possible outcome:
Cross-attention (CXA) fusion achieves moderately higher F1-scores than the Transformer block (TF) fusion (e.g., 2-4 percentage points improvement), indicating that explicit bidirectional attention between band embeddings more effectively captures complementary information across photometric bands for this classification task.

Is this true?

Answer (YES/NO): NO